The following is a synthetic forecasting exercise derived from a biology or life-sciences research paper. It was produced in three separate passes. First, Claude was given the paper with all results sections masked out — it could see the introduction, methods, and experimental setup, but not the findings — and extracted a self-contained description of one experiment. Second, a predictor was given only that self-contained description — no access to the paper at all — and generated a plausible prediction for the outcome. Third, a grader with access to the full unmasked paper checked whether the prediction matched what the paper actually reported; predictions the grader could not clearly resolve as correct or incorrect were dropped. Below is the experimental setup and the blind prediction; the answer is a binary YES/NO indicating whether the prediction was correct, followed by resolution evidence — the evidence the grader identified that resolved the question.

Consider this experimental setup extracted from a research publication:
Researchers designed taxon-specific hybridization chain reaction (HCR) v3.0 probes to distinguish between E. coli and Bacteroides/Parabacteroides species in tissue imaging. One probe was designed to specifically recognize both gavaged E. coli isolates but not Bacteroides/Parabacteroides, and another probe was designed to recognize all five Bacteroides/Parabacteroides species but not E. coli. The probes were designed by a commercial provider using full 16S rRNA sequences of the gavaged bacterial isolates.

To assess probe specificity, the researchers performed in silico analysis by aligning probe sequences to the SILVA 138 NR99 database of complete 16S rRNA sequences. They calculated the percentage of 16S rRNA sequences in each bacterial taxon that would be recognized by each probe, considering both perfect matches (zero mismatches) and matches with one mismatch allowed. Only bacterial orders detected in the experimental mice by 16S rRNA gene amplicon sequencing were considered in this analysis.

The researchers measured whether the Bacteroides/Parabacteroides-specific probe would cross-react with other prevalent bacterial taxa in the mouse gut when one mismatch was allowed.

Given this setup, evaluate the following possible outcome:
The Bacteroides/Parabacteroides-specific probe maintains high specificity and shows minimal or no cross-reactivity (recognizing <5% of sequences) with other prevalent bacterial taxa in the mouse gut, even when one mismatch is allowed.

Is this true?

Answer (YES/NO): NO